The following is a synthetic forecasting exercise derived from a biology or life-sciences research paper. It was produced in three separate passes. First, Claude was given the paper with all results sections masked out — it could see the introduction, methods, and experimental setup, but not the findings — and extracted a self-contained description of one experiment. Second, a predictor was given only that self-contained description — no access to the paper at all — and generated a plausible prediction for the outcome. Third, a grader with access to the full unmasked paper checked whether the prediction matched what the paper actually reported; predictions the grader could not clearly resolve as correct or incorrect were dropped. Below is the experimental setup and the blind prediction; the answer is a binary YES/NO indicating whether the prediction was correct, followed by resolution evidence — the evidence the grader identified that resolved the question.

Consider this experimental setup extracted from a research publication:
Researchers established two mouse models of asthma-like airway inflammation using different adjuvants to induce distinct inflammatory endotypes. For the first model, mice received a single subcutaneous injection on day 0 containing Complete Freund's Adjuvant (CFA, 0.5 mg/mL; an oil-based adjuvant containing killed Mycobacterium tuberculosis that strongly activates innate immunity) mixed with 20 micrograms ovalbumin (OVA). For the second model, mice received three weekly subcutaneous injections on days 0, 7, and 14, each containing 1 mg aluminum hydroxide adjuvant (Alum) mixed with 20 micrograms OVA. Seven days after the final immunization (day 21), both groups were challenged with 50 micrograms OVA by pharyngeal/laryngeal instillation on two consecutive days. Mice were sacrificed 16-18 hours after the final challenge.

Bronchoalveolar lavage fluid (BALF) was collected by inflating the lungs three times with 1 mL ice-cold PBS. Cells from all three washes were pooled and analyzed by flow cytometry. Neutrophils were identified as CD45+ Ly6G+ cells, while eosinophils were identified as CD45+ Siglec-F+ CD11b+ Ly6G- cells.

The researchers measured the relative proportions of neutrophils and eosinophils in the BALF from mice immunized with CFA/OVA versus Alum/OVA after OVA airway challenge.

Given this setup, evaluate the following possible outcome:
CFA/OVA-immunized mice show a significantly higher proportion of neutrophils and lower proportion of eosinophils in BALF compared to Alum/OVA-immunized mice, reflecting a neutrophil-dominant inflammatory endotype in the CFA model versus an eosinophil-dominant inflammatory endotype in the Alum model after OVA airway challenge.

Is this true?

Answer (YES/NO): YES